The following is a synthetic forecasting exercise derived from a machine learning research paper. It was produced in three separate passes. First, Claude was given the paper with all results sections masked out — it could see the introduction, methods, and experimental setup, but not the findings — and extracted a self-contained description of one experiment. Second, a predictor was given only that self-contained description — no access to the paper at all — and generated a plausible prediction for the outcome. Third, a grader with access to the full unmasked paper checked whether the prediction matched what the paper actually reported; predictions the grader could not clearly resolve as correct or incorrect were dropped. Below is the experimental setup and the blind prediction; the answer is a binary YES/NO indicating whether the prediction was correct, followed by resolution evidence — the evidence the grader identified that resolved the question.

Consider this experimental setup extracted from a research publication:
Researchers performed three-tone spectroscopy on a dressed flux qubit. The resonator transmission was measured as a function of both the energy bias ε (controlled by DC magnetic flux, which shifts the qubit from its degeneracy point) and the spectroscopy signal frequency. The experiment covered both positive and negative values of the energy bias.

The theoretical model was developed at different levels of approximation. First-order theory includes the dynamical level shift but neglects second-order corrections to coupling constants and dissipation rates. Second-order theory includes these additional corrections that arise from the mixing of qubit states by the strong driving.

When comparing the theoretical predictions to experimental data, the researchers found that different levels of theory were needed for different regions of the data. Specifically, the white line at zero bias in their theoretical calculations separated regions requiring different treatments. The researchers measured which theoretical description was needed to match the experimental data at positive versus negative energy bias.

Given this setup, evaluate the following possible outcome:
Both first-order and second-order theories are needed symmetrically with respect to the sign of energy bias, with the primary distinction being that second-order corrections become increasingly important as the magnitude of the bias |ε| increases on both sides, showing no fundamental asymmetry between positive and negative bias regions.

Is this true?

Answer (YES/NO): NO